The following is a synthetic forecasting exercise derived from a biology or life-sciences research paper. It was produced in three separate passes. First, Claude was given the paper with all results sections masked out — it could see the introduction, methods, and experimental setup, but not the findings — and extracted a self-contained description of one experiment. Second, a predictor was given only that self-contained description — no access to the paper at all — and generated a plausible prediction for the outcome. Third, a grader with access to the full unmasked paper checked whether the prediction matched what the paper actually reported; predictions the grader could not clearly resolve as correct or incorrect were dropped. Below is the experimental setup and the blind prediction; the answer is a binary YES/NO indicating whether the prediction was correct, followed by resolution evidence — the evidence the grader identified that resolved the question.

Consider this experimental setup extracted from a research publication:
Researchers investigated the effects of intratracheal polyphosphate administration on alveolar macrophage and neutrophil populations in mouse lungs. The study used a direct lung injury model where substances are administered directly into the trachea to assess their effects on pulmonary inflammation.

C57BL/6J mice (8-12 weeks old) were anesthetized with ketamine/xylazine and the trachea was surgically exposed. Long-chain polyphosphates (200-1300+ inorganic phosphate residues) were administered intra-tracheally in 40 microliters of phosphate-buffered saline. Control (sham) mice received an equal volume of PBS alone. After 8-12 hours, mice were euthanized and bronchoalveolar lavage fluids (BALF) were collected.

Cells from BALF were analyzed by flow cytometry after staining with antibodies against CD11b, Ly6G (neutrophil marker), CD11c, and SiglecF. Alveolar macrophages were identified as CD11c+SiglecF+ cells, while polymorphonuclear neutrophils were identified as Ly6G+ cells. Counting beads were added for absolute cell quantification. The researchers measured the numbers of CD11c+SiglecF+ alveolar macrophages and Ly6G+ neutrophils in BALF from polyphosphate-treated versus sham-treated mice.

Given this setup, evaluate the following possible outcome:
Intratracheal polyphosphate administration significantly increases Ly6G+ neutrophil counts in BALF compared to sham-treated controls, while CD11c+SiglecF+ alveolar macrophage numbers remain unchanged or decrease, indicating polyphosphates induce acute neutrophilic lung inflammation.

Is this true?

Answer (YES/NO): YES